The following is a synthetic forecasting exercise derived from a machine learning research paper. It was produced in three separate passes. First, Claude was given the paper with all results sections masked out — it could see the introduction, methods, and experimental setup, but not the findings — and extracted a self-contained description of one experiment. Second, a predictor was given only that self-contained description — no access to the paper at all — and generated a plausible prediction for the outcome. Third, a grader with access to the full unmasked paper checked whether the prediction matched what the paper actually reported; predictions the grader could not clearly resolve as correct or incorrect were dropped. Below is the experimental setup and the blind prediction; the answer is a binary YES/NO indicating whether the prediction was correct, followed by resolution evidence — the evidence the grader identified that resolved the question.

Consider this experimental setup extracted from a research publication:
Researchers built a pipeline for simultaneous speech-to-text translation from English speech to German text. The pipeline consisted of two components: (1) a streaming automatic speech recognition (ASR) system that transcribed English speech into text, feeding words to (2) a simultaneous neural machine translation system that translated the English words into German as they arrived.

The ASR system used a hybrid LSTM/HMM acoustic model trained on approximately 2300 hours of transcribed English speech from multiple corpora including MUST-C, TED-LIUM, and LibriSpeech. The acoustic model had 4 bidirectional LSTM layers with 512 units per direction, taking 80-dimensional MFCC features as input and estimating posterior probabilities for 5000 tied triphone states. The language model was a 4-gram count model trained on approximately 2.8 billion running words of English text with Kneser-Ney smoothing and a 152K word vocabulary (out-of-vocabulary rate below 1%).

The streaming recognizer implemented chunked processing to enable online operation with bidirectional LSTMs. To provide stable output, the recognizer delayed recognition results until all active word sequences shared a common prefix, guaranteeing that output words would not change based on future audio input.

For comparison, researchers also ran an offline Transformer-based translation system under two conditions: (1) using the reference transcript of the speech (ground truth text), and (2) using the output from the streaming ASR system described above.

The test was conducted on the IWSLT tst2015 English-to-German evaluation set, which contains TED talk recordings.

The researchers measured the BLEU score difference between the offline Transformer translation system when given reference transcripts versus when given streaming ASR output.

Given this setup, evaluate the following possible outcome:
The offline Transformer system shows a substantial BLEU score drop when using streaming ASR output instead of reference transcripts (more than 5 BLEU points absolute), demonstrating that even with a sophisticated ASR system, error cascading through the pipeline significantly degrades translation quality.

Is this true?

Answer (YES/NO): NO